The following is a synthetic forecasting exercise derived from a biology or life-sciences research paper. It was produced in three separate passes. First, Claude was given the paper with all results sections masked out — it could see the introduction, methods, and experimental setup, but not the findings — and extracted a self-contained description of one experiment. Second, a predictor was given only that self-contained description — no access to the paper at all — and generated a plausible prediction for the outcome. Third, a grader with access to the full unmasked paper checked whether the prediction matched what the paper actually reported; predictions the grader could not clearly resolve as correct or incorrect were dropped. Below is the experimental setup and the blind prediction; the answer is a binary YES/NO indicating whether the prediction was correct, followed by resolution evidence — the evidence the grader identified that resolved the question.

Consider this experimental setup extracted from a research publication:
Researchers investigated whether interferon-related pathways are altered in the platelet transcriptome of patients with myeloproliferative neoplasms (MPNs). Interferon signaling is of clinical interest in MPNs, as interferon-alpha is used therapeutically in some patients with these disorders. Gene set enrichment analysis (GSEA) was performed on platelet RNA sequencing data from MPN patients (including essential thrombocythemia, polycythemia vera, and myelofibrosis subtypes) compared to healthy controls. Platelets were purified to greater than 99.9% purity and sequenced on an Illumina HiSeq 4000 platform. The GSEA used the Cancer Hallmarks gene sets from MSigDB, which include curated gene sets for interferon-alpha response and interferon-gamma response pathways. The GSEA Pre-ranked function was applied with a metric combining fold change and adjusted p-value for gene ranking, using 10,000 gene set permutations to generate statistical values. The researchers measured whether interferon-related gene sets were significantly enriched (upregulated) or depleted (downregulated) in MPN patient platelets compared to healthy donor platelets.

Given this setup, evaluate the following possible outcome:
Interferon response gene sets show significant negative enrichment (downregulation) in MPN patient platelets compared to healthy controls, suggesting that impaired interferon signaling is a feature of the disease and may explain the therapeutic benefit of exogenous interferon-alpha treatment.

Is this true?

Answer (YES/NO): NO